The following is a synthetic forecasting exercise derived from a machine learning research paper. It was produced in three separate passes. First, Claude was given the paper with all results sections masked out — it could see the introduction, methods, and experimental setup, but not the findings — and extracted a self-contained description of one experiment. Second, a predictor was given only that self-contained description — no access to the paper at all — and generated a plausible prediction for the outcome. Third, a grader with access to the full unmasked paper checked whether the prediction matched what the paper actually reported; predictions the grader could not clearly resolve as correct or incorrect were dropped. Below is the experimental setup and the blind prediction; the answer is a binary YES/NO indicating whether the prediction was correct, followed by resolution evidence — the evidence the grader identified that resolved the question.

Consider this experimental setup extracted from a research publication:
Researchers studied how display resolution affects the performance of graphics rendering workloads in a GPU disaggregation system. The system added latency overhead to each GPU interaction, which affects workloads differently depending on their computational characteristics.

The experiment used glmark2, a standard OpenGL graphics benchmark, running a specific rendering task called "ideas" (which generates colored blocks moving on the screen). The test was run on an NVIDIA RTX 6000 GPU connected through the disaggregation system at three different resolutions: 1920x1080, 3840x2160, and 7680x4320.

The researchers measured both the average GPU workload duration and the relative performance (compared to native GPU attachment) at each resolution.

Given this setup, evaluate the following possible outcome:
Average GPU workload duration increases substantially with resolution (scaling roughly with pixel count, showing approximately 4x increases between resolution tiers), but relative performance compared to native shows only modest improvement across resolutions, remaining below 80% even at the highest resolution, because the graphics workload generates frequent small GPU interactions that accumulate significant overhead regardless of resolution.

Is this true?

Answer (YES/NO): NO